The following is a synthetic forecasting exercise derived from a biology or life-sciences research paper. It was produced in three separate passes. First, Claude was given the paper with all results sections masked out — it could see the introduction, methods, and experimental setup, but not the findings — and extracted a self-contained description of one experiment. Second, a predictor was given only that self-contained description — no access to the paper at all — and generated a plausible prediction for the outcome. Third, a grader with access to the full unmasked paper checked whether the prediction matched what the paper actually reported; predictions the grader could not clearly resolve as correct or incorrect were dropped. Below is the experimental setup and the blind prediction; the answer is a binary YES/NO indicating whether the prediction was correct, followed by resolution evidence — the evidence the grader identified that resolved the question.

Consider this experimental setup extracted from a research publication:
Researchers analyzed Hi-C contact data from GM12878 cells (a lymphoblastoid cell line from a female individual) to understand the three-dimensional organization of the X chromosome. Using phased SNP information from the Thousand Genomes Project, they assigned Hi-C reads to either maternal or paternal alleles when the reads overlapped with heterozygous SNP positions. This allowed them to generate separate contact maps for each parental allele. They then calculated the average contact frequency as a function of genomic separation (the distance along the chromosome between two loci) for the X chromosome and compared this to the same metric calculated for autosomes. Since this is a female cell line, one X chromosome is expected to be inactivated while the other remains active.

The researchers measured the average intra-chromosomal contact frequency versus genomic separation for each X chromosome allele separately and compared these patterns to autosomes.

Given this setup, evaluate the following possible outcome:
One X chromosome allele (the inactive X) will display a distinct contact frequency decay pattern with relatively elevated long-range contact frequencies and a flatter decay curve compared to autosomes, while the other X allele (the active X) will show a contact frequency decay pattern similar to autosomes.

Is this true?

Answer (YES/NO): YES